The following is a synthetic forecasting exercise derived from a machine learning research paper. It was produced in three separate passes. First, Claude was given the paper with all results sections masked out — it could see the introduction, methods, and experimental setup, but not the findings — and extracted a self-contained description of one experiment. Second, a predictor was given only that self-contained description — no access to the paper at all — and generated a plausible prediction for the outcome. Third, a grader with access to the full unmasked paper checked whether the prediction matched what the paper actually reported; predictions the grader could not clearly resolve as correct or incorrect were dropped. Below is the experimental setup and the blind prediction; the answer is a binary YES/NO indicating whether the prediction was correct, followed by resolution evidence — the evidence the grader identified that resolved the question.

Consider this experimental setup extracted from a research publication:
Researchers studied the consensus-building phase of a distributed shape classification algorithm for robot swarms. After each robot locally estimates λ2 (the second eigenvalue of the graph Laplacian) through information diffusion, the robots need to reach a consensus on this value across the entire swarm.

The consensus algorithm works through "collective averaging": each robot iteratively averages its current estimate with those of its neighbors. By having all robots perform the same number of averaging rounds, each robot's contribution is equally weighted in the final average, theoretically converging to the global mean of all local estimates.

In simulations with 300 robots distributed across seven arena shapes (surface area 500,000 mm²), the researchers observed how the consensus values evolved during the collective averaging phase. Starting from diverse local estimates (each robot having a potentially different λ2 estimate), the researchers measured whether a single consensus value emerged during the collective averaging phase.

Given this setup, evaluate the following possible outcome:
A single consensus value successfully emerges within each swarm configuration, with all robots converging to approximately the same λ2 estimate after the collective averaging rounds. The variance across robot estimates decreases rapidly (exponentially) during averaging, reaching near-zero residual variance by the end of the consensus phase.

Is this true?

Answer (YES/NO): NO